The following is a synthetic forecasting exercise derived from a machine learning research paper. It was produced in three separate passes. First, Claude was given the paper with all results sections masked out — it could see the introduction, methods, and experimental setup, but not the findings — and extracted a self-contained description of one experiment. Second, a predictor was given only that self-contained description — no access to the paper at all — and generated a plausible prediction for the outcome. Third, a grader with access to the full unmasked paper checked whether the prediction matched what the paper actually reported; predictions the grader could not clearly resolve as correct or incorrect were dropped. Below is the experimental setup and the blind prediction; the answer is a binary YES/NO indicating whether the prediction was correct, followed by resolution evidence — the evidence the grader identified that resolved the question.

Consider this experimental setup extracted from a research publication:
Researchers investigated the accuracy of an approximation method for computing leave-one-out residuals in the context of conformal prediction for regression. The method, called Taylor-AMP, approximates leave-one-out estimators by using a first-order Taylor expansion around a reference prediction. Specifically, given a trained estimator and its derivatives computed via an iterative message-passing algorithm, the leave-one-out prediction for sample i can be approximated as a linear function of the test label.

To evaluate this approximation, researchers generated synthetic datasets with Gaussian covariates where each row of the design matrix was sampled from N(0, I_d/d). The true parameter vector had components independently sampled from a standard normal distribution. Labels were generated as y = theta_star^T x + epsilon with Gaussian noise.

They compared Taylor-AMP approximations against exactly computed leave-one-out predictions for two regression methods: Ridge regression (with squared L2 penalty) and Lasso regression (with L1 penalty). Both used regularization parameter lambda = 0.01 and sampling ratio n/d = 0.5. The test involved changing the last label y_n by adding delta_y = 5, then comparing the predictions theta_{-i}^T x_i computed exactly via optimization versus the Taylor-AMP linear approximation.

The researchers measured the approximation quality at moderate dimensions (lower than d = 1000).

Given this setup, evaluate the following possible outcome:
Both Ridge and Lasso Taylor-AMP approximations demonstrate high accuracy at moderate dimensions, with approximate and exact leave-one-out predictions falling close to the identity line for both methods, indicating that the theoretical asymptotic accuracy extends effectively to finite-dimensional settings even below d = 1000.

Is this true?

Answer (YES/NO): NO